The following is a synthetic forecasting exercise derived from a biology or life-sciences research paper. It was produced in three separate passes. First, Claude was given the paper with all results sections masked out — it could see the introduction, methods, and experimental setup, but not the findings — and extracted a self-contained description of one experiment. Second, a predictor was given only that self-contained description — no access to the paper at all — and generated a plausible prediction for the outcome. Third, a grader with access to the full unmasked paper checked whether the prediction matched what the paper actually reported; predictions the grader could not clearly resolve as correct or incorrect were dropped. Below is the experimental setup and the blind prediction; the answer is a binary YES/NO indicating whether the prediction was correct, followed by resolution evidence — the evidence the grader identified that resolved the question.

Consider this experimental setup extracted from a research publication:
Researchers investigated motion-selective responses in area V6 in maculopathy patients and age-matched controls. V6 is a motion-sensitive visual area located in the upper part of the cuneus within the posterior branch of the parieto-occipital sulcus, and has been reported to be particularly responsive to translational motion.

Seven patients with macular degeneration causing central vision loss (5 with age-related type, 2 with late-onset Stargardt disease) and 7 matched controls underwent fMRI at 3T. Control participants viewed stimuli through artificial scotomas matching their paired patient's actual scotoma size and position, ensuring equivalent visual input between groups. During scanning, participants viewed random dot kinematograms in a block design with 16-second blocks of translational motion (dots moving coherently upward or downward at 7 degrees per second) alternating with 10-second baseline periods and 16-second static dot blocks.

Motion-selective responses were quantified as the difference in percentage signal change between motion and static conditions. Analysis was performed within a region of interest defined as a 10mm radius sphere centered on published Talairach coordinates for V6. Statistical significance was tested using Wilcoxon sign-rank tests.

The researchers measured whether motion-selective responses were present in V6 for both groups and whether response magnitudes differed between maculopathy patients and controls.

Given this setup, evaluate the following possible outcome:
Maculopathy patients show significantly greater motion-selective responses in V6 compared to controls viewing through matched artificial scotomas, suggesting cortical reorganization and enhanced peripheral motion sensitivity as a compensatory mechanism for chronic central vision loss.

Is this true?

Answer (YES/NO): NO